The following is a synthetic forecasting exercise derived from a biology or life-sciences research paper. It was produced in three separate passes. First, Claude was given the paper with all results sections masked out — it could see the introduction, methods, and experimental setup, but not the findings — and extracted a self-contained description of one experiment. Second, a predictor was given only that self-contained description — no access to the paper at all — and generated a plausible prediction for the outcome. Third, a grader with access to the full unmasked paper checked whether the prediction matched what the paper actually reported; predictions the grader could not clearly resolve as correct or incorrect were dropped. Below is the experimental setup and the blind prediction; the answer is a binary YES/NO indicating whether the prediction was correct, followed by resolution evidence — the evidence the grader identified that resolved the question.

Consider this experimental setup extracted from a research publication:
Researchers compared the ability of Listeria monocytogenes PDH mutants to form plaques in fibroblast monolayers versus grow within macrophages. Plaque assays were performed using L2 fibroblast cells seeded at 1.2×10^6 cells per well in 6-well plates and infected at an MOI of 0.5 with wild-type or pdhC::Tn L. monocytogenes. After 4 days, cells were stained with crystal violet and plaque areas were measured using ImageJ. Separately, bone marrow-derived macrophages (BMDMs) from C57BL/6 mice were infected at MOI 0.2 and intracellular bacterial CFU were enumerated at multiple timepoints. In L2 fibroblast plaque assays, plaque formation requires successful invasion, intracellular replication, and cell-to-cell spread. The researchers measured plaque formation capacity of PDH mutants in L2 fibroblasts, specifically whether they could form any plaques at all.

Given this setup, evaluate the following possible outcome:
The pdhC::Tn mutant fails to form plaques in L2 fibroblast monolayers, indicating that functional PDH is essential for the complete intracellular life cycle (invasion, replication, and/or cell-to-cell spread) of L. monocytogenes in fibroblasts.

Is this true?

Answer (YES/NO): NO